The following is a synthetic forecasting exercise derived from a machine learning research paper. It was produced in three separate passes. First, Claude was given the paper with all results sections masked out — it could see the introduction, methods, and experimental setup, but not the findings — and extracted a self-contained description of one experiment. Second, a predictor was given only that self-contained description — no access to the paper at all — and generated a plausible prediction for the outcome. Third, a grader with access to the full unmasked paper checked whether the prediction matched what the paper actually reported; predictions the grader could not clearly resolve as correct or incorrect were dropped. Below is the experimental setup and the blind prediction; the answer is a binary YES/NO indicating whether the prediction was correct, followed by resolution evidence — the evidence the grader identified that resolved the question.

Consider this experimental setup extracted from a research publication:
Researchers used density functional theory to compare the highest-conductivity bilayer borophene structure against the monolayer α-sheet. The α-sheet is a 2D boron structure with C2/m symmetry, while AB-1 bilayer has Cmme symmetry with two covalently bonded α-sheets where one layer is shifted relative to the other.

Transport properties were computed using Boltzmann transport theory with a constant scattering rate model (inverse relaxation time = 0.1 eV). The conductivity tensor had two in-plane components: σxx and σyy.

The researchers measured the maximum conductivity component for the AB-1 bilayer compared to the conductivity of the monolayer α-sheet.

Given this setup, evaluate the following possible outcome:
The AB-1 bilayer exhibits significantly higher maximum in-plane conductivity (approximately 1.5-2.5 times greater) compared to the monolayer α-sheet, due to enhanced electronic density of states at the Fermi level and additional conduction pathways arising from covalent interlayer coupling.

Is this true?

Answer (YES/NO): NO